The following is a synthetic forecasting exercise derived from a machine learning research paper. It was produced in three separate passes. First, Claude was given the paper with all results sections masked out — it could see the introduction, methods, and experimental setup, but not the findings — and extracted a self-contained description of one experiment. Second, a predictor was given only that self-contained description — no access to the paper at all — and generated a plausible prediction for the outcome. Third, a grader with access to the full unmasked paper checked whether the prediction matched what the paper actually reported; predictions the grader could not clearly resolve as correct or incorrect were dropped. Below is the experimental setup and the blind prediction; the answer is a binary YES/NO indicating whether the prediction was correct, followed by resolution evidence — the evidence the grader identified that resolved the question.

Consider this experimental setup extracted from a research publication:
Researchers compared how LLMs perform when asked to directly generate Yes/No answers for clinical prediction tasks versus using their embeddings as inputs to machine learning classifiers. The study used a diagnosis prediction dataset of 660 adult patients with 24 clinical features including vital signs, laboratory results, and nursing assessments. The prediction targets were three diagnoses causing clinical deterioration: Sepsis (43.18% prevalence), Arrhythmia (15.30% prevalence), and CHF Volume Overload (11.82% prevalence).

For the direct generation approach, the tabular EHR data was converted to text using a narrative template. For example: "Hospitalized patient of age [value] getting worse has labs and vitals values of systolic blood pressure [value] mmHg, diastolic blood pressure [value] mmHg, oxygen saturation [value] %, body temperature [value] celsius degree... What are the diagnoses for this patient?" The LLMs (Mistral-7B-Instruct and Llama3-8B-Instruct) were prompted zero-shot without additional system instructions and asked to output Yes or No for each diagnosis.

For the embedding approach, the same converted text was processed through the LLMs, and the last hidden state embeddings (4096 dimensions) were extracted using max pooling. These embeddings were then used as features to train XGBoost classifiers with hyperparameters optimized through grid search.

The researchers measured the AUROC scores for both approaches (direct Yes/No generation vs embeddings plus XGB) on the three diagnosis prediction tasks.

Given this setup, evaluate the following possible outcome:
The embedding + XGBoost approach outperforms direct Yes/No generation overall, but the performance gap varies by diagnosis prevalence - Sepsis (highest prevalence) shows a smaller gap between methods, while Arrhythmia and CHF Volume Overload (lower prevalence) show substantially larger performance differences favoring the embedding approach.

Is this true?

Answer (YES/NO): NO